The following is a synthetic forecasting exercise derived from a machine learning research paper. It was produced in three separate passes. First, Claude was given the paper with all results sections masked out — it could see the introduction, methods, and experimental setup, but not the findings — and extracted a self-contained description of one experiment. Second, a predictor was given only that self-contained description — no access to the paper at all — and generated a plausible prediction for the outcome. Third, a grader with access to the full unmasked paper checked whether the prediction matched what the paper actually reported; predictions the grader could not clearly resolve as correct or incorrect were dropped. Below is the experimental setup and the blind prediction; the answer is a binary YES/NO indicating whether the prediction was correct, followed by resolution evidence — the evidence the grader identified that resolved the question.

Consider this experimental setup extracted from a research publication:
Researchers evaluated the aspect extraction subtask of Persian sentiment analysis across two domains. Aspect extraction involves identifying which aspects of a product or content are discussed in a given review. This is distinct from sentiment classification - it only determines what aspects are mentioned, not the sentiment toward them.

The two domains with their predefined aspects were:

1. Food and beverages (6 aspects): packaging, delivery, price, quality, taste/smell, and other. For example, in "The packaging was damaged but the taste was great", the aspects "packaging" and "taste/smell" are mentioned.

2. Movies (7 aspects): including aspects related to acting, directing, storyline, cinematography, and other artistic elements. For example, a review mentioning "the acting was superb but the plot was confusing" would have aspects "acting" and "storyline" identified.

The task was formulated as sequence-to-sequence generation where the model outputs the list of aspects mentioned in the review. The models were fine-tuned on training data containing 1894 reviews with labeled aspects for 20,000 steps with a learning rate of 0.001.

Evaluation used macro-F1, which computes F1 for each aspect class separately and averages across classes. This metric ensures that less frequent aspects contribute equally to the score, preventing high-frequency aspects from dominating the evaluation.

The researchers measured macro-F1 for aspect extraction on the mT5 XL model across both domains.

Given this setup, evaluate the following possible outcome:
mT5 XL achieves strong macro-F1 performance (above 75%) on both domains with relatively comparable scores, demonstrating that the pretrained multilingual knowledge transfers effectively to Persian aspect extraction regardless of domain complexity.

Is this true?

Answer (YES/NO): NO